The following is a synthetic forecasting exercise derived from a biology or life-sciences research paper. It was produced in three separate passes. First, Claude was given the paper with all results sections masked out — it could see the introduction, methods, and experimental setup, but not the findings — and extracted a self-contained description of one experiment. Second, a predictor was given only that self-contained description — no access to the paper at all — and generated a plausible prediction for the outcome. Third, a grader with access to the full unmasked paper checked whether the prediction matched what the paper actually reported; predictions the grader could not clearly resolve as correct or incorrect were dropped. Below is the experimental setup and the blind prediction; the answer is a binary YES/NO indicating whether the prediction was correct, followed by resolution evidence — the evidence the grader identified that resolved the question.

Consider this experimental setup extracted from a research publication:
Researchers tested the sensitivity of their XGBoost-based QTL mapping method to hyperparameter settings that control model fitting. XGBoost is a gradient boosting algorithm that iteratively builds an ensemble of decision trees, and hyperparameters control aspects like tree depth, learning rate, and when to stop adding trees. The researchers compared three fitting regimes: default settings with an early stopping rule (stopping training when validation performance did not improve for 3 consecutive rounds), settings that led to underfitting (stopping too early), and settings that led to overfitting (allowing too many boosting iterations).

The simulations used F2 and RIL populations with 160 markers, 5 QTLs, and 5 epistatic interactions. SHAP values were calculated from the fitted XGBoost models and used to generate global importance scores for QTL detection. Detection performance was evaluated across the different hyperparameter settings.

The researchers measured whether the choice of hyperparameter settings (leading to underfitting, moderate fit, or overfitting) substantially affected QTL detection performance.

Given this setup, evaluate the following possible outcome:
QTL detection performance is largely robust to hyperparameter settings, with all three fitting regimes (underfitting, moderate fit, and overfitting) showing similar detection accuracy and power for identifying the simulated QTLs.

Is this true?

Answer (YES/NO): YES